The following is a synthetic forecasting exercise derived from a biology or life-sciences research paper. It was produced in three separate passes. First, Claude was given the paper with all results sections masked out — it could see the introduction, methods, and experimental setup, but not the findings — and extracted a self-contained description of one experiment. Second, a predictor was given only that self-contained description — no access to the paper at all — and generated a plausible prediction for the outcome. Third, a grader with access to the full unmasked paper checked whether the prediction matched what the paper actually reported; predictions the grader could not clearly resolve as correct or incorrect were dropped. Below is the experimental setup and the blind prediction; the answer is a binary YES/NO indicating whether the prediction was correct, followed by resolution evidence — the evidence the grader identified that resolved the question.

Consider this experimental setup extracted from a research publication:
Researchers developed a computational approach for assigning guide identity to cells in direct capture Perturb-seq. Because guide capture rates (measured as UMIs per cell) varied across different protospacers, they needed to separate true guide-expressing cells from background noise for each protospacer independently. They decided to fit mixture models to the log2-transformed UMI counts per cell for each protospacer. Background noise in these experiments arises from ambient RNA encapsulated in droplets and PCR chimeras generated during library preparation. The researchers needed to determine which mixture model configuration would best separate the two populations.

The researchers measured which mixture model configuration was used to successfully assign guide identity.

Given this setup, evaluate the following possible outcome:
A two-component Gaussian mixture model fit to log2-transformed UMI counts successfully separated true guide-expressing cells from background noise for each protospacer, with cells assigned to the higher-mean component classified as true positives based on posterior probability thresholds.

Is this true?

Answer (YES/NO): NO